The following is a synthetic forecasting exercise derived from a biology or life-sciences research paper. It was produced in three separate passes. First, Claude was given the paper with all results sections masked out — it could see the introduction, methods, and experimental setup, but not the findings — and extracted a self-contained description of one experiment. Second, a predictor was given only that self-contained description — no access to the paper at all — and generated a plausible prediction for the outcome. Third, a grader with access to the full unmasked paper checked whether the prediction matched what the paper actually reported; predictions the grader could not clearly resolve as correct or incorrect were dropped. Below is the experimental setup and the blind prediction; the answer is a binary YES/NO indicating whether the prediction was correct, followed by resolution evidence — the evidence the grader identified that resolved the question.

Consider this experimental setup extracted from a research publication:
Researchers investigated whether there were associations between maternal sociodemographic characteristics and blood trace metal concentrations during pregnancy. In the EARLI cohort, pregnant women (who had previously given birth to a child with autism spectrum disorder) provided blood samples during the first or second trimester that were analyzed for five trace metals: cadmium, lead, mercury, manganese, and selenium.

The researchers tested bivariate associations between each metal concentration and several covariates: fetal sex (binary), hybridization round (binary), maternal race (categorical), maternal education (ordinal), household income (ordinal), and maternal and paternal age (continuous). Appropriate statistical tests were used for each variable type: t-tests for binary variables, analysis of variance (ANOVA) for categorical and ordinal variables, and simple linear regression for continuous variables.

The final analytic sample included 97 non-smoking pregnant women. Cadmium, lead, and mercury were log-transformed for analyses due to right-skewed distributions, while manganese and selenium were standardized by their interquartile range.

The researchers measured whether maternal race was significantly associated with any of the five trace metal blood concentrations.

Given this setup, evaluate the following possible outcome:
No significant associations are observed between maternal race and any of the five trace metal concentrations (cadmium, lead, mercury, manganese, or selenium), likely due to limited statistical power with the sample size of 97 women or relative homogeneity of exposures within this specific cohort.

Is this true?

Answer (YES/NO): NO